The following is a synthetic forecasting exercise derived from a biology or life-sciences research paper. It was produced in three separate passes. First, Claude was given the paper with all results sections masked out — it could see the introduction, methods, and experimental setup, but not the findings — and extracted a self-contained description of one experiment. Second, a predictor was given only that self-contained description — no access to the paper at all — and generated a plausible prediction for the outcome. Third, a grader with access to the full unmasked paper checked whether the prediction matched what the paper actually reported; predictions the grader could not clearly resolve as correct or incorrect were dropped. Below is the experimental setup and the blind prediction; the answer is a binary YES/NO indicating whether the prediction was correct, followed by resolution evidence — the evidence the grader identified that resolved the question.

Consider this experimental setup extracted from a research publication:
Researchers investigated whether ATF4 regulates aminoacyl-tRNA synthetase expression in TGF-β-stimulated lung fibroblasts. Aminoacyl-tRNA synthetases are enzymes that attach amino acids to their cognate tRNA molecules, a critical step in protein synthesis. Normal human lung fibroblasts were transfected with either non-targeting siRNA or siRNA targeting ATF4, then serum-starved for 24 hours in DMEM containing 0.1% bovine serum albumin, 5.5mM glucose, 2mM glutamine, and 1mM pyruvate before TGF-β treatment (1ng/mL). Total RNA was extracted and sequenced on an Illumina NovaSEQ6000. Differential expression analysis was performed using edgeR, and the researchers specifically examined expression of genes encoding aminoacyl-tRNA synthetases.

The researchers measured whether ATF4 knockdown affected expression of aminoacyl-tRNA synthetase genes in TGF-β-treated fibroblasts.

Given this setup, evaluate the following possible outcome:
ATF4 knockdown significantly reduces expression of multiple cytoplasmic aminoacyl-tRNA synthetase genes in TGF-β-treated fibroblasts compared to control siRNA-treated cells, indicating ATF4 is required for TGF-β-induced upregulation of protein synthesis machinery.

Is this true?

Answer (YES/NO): YES